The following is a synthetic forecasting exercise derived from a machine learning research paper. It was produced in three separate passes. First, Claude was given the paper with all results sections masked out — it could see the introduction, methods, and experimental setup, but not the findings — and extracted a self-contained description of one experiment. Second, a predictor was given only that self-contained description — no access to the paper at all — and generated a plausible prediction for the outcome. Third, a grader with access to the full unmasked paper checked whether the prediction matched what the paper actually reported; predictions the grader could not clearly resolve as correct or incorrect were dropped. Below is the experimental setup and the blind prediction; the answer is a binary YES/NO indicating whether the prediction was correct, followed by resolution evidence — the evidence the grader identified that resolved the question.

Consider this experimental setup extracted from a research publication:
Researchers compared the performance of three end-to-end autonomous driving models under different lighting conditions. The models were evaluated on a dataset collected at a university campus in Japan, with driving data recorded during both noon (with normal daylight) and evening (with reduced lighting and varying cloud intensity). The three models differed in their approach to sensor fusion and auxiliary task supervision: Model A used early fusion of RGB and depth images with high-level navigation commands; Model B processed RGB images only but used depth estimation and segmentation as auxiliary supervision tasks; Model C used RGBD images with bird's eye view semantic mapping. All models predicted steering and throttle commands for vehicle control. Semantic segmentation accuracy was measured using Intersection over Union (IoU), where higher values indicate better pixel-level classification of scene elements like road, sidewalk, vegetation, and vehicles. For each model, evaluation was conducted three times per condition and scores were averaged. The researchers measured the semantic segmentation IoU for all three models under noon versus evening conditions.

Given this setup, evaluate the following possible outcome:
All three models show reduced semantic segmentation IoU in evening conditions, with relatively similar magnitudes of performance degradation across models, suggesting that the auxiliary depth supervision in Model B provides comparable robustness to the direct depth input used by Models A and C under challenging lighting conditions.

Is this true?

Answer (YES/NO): NO